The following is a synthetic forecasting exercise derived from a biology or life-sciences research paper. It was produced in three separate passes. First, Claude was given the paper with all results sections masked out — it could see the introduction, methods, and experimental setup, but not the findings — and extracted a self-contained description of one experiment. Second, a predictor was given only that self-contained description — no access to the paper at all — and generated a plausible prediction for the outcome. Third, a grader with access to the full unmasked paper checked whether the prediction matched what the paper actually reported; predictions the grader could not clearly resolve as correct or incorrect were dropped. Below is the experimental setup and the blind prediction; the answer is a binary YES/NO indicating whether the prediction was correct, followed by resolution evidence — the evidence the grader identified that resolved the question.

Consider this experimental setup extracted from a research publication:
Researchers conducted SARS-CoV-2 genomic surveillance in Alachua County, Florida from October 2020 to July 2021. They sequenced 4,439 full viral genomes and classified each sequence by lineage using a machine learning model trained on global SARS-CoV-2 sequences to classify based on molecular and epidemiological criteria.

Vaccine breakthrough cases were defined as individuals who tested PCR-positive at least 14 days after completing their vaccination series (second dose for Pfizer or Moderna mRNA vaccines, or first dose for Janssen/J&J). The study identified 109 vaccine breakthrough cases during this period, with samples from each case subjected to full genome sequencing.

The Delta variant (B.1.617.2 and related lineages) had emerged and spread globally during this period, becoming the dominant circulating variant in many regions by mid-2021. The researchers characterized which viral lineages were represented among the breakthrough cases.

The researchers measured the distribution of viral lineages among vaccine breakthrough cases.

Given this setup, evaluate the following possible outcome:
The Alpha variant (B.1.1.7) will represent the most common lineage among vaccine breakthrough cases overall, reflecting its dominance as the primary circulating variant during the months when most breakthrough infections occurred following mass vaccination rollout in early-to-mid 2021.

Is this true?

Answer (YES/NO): NO